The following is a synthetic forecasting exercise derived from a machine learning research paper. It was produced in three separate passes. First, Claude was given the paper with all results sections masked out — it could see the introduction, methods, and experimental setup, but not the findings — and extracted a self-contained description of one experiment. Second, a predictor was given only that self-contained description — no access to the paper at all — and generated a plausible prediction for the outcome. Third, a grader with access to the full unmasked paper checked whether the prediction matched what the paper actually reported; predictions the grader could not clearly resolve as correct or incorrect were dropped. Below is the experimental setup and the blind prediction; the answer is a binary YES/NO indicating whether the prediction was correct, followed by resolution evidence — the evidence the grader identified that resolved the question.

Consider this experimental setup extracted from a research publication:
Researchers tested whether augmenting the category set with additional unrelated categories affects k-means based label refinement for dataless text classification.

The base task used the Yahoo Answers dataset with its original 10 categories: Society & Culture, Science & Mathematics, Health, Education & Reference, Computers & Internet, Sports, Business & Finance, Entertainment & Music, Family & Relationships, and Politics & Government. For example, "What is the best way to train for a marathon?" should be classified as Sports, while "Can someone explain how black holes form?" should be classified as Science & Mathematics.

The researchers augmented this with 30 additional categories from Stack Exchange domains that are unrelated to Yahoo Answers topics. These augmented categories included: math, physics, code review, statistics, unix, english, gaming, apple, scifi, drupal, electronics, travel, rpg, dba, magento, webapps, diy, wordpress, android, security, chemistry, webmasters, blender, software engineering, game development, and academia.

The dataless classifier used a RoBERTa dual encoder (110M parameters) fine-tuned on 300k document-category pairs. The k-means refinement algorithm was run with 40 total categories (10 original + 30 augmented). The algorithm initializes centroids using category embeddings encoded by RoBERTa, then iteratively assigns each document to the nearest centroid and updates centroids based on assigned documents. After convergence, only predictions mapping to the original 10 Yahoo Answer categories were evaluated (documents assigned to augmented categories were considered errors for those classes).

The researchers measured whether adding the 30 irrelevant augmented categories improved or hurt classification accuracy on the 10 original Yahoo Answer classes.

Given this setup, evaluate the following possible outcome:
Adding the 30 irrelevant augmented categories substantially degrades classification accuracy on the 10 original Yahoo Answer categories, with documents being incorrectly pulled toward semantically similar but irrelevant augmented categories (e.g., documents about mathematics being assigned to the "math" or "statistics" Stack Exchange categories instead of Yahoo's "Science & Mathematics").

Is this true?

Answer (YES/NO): NO